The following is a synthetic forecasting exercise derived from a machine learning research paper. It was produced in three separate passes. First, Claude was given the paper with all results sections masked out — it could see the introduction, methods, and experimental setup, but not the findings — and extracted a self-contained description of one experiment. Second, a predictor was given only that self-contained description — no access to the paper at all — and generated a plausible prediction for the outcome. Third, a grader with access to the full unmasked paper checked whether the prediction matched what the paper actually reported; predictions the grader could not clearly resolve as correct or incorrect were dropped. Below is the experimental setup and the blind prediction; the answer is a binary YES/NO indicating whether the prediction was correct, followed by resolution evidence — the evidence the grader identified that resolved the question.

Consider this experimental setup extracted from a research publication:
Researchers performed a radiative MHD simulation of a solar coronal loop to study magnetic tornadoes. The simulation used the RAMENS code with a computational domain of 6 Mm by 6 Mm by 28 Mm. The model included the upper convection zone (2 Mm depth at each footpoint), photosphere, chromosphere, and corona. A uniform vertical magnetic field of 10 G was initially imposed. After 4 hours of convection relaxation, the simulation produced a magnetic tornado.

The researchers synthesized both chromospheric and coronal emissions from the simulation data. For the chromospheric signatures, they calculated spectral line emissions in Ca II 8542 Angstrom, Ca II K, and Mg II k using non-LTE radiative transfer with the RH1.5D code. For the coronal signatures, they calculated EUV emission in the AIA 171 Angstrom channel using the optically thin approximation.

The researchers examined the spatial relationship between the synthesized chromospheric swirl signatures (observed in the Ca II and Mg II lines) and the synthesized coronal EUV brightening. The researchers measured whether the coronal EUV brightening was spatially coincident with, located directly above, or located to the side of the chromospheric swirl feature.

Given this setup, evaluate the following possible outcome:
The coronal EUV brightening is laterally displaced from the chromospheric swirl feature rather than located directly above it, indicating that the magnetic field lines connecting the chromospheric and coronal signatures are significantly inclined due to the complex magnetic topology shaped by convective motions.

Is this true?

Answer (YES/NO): NO